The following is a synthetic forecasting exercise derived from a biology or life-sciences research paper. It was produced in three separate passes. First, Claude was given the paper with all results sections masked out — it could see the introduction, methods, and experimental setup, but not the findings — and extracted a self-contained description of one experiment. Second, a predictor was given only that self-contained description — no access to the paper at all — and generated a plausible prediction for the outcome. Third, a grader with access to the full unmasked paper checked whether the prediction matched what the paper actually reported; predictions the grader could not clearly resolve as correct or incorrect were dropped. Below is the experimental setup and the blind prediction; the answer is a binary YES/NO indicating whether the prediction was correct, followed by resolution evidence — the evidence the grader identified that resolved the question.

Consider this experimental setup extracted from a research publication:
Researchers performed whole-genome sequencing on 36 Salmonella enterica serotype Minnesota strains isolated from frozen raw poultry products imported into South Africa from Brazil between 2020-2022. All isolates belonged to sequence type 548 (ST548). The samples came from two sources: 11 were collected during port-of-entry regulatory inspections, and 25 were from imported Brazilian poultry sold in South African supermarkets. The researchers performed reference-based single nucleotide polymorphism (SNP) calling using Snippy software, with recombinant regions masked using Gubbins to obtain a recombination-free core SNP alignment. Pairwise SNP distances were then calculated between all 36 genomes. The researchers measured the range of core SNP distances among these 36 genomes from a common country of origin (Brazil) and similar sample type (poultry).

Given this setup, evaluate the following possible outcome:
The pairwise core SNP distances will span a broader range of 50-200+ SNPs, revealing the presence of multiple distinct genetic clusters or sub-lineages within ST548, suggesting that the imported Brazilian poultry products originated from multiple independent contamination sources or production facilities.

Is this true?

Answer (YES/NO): NO